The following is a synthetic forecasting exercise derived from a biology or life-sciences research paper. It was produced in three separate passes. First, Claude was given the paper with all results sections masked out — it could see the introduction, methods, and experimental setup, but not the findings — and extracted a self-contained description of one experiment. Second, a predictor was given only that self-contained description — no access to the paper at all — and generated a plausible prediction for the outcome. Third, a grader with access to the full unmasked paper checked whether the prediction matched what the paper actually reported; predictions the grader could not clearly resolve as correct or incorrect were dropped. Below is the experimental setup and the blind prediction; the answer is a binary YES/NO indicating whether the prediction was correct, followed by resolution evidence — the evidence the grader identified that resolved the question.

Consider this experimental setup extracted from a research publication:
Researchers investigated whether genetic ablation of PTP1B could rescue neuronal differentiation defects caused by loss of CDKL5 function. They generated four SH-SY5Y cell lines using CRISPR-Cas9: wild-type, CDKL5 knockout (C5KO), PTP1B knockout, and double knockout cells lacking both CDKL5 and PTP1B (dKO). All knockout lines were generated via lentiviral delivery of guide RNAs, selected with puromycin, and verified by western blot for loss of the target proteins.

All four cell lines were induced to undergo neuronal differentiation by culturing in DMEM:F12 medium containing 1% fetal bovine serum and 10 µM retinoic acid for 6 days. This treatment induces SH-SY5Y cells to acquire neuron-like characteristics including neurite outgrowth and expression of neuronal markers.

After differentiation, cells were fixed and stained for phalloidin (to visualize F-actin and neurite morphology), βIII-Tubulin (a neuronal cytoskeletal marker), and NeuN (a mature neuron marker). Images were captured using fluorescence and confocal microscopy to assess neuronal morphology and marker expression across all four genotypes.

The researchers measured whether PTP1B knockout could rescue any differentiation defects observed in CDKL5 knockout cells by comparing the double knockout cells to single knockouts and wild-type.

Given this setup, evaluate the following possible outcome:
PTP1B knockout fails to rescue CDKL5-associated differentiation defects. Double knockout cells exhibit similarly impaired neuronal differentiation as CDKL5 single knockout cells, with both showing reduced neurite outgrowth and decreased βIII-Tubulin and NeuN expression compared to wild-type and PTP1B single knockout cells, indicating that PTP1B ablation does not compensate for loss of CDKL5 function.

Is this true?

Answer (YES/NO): NO